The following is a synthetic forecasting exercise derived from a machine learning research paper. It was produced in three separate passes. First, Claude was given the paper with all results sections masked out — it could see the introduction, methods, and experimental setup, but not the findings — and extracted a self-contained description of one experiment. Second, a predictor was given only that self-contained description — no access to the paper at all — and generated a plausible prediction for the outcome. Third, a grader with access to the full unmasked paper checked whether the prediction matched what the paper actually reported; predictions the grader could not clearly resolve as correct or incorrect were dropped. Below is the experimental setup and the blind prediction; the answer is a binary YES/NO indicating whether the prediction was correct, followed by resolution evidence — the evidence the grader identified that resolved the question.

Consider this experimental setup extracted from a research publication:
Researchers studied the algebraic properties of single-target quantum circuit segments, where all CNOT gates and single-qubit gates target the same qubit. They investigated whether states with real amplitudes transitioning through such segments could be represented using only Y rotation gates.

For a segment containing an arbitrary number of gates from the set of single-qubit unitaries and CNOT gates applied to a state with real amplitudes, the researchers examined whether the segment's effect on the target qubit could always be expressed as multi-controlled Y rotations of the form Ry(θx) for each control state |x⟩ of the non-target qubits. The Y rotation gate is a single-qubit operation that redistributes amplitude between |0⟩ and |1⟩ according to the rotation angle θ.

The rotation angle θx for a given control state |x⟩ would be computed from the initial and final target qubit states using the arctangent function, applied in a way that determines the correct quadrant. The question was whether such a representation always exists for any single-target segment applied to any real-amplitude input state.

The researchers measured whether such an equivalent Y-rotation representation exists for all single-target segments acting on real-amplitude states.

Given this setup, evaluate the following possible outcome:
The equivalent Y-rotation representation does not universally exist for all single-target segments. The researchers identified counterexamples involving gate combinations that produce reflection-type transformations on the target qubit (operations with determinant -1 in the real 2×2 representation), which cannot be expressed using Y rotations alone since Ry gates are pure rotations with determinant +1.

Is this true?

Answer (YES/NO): NO